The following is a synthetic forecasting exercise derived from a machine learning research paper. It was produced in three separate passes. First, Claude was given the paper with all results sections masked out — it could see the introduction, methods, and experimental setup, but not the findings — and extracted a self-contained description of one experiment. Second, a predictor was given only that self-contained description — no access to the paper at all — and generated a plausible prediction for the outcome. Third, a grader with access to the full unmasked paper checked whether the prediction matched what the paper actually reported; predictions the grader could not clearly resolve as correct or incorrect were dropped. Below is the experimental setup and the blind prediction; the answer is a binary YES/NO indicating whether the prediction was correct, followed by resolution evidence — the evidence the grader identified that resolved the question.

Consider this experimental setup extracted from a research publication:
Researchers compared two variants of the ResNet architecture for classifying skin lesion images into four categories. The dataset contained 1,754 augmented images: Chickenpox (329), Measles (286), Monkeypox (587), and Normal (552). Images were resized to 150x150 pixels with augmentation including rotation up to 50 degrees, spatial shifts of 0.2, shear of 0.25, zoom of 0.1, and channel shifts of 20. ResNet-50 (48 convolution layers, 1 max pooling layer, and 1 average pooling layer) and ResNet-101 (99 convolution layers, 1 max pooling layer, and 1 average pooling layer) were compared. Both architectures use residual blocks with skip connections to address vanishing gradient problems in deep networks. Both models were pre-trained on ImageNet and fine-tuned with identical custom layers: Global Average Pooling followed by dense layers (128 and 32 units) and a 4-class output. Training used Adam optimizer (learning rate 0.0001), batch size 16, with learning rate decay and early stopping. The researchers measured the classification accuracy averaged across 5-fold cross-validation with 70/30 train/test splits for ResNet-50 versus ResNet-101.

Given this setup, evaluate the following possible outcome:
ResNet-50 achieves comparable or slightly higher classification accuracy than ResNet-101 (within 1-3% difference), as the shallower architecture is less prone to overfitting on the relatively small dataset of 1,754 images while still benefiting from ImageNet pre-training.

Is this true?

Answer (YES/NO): NO